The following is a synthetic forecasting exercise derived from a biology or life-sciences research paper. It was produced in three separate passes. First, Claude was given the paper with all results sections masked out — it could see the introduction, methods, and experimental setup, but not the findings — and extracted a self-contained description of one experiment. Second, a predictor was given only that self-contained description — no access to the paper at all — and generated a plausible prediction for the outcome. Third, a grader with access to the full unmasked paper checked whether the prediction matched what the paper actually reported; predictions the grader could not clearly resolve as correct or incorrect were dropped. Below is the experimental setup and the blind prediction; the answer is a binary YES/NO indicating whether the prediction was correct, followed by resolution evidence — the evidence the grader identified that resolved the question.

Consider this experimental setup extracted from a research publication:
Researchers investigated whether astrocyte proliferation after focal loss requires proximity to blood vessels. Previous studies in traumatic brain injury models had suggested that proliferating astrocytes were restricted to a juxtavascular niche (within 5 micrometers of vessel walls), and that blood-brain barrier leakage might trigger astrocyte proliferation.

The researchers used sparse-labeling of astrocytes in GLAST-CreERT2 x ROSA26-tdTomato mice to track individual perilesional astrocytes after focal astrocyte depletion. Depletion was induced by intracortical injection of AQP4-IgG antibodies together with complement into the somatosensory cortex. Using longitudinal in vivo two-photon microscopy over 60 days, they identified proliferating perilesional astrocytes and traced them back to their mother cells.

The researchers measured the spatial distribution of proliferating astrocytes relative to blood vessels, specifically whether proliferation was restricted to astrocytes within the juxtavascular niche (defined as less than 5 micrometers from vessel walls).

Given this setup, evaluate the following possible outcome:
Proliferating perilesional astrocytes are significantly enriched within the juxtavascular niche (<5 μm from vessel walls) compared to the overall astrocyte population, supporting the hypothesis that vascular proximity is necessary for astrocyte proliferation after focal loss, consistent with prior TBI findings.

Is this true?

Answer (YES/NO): NO